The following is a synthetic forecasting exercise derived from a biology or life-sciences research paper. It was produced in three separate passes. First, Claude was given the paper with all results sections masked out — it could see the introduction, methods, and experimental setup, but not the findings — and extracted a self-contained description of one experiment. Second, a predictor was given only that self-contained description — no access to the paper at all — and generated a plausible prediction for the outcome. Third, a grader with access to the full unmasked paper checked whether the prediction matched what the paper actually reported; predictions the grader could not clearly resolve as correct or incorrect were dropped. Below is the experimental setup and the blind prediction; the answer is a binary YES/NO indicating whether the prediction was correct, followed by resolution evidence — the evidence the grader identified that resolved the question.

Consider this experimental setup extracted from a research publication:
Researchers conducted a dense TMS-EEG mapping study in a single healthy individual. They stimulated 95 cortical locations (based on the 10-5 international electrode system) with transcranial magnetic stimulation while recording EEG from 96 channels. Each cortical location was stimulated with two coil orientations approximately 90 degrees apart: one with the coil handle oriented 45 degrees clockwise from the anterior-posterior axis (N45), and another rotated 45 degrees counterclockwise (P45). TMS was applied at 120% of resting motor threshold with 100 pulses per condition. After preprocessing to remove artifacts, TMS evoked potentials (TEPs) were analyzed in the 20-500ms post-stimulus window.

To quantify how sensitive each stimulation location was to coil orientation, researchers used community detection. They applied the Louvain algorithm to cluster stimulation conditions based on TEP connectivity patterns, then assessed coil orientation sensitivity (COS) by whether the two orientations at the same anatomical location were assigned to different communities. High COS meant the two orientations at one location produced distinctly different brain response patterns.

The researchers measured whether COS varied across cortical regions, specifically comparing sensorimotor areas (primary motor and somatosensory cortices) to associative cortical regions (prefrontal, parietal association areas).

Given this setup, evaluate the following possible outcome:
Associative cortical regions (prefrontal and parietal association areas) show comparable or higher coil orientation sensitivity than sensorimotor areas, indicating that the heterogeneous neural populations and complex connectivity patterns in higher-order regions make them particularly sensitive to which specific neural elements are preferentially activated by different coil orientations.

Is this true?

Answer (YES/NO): NO